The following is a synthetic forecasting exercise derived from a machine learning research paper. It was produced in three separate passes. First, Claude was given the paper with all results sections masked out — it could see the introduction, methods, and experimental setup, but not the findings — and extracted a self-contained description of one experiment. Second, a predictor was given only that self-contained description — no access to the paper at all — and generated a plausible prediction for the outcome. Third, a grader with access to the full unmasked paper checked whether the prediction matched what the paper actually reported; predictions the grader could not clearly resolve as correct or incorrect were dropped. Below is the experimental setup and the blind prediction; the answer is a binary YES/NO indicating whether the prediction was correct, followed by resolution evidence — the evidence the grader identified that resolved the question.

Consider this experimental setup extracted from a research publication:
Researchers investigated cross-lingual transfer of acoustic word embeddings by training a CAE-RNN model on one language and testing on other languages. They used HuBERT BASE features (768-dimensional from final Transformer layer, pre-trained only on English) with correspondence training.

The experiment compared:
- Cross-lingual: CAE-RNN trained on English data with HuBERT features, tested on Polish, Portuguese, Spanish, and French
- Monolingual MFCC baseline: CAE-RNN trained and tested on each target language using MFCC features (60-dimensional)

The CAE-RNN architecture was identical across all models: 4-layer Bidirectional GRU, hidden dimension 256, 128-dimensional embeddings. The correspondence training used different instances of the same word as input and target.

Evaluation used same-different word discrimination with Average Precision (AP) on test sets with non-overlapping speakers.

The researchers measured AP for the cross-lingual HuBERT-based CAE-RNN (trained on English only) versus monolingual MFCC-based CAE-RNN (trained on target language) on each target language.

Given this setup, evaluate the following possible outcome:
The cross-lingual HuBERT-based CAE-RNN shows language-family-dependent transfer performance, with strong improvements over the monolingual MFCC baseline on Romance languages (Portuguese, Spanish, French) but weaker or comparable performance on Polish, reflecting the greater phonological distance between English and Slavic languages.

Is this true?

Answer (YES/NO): NO